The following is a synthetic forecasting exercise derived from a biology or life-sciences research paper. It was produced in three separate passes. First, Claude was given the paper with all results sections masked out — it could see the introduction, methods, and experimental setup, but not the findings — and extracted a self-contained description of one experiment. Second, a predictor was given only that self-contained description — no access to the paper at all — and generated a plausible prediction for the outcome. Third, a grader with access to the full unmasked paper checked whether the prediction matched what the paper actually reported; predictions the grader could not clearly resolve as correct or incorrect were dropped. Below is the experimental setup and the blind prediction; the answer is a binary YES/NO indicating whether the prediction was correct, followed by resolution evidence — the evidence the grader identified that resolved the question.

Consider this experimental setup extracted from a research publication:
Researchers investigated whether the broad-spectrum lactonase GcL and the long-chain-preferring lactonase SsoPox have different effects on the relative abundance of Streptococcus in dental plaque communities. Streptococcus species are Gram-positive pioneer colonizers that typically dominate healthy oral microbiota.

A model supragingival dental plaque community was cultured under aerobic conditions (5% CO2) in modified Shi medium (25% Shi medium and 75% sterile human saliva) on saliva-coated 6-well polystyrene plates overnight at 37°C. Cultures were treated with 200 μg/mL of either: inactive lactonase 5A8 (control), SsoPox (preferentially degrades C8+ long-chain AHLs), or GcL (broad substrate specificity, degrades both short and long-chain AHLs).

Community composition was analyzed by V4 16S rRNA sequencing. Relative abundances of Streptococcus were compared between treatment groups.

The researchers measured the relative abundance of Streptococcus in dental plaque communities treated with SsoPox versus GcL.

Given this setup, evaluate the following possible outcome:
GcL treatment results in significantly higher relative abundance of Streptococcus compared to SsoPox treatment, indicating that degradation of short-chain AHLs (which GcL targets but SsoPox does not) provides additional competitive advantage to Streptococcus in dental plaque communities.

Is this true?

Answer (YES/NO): NO